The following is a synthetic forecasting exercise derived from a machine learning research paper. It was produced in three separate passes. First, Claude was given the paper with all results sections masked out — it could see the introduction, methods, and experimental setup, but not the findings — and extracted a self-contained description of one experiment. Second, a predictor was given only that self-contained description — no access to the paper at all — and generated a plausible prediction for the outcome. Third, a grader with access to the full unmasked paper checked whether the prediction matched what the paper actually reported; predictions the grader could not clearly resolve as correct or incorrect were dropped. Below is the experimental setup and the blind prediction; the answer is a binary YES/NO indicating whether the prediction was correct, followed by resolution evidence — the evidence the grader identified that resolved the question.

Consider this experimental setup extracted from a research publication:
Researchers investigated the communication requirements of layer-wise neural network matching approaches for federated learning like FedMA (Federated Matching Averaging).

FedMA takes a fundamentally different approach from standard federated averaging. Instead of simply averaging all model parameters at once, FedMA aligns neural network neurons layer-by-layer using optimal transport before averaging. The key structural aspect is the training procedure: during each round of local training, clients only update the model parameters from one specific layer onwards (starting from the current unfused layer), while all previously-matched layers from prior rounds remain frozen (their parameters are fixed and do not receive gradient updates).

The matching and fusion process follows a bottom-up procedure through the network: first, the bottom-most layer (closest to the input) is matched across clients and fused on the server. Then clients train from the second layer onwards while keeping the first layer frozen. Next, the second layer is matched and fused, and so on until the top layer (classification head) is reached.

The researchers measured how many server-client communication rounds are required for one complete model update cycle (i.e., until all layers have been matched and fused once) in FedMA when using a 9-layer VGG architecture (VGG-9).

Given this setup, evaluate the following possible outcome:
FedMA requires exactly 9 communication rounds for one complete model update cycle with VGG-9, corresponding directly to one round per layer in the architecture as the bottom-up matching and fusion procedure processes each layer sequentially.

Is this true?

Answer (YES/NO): YES